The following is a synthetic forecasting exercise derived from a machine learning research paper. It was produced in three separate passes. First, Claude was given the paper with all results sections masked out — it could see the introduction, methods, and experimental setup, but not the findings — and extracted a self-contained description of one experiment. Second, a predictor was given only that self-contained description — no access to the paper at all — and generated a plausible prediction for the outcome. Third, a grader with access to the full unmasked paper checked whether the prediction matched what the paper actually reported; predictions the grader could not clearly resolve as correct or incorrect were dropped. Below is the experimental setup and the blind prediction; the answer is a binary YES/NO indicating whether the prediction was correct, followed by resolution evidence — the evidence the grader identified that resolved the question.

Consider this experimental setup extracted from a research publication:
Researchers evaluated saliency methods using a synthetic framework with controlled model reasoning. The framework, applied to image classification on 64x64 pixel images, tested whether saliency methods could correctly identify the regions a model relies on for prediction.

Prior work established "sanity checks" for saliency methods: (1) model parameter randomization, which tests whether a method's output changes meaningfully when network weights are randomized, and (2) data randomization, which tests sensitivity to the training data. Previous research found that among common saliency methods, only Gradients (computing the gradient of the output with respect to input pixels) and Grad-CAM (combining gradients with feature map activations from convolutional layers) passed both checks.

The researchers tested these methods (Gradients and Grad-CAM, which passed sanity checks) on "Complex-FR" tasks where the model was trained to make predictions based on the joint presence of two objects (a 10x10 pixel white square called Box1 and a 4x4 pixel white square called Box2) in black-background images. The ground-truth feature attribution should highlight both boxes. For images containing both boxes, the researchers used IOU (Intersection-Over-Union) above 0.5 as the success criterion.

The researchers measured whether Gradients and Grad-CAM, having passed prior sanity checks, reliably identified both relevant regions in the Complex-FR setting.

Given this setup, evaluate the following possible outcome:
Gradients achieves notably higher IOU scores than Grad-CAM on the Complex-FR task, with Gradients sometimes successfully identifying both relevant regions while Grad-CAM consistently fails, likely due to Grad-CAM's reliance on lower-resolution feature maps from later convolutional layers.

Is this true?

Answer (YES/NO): NO